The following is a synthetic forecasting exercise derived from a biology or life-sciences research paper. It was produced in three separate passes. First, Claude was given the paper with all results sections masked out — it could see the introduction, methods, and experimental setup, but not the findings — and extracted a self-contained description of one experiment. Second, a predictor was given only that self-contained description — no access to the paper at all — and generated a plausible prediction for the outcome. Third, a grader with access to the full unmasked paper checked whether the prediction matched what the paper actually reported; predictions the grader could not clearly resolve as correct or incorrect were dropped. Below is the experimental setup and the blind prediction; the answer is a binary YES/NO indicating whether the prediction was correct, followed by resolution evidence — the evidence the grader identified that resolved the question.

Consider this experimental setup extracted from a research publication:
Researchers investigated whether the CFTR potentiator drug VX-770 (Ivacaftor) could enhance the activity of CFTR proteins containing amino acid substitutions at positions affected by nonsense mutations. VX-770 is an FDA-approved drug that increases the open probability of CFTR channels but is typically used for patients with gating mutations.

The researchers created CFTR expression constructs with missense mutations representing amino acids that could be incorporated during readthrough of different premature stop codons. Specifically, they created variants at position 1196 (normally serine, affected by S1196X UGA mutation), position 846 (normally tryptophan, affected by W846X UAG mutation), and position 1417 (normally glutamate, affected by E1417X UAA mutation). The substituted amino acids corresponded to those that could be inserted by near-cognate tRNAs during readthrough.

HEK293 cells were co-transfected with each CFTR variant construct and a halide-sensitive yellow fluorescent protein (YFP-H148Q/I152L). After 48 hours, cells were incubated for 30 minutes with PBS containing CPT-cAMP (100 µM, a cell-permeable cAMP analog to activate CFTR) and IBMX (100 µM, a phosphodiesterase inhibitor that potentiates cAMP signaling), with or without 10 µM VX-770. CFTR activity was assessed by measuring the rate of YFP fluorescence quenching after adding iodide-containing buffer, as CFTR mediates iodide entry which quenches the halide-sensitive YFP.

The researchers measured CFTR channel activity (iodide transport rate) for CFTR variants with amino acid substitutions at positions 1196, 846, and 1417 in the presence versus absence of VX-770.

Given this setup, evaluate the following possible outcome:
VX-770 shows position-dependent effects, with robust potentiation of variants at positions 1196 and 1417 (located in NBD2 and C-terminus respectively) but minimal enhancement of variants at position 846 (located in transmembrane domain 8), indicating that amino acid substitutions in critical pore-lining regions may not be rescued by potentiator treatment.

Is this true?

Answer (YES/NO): YES